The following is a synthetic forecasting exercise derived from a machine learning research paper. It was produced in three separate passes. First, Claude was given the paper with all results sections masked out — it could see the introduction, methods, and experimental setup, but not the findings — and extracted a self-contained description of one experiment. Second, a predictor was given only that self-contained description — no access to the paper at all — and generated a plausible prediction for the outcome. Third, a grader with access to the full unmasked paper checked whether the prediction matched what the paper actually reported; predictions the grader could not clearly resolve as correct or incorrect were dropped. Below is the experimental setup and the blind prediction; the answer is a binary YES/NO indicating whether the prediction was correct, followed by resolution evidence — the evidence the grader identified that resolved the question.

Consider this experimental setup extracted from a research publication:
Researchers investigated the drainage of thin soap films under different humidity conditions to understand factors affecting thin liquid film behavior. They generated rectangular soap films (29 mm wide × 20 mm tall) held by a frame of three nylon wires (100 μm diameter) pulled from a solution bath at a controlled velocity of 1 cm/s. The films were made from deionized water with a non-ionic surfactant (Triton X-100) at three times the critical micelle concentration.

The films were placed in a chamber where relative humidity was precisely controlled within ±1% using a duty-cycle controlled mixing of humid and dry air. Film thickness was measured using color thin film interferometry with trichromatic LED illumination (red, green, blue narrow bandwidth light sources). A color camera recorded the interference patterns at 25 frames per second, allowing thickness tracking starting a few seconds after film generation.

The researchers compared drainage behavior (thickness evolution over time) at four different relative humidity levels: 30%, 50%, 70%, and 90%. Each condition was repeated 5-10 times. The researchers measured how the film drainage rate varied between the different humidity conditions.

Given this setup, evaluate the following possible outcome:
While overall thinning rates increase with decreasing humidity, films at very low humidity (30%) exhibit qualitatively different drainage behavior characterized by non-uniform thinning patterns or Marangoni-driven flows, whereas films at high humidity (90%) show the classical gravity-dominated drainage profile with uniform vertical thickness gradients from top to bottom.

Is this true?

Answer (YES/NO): NO